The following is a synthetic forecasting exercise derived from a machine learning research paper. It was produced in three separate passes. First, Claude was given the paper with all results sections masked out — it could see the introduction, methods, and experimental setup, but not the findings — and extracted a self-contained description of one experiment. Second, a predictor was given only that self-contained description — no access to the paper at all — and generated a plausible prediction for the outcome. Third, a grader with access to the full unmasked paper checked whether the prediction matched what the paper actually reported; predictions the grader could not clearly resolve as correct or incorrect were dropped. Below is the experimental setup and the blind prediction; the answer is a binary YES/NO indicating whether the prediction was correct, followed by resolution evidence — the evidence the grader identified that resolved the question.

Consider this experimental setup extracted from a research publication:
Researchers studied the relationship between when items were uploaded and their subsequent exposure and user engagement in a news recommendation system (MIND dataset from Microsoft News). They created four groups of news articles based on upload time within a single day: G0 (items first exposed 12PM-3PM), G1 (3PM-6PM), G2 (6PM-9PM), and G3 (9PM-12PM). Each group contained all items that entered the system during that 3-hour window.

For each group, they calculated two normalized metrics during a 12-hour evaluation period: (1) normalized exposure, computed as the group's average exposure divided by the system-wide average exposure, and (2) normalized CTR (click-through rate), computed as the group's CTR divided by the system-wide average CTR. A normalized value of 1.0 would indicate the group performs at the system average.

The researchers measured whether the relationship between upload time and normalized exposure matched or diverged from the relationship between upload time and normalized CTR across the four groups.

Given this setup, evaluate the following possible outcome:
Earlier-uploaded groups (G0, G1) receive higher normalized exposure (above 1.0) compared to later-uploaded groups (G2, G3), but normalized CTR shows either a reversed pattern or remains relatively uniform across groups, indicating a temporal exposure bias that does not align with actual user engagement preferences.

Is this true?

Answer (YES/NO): YES